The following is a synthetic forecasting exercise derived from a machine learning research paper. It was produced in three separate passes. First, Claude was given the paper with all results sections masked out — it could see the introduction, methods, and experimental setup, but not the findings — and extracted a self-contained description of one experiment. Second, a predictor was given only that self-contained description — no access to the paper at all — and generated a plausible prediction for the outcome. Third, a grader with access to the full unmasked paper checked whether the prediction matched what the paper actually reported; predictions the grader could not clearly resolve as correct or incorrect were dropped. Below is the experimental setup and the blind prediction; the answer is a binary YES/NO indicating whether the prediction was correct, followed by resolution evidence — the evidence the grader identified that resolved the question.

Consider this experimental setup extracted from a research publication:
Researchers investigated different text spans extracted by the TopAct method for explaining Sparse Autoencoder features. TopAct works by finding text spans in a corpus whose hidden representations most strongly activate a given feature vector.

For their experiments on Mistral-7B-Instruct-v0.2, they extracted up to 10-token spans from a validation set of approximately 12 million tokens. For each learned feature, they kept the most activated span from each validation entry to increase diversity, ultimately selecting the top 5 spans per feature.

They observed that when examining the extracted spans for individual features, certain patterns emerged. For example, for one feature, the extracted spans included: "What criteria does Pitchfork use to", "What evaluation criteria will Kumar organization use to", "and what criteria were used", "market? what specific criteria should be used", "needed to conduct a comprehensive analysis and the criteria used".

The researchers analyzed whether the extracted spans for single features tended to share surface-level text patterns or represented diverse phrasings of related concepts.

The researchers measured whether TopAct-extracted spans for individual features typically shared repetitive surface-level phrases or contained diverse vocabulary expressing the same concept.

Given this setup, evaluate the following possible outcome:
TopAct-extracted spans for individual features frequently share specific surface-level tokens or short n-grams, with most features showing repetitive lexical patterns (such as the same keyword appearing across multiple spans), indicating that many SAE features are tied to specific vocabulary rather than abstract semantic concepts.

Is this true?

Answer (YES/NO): YES